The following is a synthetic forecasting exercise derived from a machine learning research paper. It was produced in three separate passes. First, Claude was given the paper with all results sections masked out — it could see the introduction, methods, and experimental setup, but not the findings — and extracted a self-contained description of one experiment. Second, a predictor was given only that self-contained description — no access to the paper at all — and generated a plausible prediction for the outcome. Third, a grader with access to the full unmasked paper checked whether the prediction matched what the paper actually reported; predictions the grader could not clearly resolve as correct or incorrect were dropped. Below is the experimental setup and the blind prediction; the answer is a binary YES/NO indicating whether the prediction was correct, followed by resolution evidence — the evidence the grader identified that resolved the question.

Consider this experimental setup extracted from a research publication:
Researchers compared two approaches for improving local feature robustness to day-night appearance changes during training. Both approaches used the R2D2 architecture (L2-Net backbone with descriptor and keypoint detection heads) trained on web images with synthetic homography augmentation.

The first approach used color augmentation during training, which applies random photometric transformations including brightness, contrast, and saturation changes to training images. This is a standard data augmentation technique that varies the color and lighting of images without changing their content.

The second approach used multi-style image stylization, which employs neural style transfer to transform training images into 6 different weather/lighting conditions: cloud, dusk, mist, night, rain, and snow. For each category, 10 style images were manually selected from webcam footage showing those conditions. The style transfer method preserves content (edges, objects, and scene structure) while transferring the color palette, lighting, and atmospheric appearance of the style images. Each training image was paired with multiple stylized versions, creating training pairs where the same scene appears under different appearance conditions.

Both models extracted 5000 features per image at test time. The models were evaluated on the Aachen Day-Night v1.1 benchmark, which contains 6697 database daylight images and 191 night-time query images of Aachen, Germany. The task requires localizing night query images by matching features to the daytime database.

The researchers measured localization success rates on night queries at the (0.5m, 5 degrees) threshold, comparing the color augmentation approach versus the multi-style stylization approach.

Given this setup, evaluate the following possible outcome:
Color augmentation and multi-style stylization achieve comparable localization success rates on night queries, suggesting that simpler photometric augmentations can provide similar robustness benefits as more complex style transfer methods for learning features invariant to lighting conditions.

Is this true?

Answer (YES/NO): NO